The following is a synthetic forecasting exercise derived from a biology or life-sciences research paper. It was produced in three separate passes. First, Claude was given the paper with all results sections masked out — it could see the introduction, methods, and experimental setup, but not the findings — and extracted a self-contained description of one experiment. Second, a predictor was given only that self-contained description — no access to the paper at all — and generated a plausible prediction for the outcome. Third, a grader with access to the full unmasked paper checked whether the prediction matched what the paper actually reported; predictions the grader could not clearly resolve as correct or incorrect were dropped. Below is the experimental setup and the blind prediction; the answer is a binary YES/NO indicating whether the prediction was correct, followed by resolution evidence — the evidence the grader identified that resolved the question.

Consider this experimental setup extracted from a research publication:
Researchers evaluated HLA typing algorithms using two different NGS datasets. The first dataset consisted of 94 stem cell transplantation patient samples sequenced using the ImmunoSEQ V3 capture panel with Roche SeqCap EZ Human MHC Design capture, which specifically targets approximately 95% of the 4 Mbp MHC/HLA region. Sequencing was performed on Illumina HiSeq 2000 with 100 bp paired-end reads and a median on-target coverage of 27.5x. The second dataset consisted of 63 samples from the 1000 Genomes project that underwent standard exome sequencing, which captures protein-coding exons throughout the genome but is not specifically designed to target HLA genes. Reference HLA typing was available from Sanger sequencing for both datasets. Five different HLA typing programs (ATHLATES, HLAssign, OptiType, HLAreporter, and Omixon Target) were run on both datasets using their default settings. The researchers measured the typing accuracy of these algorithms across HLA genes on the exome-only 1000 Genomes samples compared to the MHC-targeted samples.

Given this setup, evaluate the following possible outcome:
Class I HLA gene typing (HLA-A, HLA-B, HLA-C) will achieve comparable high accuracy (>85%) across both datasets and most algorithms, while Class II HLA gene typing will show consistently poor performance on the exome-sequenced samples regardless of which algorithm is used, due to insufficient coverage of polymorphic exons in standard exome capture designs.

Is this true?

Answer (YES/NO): NO